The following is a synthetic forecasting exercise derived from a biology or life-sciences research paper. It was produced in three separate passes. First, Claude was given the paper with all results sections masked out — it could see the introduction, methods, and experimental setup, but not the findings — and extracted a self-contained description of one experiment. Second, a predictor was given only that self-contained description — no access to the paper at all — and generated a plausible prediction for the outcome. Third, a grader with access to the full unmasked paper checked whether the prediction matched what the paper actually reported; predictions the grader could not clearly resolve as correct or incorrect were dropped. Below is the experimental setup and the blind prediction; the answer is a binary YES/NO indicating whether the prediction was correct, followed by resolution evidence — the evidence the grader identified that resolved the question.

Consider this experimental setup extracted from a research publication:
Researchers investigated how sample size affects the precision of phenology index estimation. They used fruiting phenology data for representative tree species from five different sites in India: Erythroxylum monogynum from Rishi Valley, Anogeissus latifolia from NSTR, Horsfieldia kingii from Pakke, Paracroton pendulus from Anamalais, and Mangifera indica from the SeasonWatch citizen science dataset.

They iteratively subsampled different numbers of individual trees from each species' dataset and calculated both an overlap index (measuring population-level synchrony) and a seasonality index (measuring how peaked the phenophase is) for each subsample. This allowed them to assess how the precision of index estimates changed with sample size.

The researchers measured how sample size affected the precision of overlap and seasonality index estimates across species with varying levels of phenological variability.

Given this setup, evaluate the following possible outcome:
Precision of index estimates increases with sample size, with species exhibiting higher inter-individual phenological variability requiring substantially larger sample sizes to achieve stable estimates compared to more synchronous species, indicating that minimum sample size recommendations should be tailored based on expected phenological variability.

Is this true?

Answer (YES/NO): NO